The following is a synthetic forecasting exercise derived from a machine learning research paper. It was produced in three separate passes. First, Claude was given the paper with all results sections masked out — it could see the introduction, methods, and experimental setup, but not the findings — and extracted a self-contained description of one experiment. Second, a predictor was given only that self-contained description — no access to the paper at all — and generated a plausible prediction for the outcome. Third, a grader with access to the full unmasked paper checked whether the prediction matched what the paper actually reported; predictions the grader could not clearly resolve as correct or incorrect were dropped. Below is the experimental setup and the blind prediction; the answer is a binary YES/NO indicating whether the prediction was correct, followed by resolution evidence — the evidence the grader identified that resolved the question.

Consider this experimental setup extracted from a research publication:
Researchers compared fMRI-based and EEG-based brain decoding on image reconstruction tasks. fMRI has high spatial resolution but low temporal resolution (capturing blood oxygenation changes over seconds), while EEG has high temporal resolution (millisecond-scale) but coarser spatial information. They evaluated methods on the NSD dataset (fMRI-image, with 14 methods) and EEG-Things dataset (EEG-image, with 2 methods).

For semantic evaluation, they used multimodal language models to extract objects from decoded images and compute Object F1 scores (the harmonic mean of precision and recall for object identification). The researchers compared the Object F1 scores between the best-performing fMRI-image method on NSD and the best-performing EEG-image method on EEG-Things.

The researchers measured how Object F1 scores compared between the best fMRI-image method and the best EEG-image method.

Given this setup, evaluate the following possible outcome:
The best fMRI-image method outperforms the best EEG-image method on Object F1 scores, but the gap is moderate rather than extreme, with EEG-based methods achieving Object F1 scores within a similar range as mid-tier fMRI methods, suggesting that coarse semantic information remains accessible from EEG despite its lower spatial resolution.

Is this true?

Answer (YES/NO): NO